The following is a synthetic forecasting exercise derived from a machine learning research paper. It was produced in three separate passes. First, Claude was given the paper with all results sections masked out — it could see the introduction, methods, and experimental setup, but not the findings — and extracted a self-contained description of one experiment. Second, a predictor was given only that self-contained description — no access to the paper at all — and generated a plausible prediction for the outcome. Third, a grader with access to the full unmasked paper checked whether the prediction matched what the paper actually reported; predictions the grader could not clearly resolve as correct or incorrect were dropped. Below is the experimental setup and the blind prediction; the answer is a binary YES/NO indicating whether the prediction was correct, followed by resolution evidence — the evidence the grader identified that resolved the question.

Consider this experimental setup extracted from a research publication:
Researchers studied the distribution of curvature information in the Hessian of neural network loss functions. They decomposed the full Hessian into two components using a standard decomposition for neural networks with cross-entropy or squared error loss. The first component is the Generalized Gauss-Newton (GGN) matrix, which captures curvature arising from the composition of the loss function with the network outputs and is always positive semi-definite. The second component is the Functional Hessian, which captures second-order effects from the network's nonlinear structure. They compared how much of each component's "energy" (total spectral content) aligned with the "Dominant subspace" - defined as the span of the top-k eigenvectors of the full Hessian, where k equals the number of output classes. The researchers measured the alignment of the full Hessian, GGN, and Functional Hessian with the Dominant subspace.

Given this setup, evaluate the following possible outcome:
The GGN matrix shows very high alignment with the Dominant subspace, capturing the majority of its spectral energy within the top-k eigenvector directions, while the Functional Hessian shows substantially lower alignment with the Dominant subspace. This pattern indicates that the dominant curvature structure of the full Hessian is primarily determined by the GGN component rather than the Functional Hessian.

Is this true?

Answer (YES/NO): YES